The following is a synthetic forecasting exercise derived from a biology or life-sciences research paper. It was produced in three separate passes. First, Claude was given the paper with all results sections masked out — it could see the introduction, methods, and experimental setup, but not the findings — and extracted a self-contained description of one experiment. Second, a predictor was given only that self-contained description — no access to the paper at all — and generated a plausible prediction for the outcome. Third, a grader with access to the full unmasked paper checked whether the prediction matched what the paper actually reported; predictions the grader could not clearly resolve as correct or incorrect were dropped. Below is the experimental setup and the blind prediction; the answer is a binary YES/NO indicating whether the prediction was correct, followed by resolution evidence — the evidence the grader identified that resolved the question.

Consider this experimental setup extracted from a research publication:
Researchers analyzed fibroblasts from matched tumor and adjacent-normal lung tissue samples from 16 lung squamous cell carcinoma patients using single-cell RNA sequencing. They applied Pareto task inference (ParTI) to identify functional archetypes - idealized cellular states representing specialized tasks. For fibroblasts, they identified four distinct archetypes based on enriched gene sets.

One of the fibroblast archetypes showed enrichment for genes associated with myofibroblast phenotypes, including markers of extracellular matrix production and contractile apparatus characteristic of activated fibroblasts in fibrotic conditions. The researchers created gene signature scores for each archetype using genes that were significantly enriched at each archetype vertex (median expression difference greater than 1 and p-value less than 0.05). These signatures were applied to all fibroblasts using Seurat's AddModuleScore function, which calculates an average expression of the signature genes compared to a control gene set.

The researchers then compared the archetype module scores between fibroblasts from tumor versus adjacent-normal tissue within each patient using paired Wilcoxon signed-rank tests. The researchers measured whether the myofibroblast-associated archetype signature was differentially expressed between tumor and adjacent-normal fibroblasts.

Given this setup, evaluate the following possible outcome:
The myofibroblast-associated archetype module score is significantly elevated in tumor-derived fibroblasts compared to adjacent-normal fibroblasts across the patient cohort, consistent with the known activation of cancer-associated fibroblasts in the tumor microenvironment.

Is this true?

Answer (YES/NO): YES